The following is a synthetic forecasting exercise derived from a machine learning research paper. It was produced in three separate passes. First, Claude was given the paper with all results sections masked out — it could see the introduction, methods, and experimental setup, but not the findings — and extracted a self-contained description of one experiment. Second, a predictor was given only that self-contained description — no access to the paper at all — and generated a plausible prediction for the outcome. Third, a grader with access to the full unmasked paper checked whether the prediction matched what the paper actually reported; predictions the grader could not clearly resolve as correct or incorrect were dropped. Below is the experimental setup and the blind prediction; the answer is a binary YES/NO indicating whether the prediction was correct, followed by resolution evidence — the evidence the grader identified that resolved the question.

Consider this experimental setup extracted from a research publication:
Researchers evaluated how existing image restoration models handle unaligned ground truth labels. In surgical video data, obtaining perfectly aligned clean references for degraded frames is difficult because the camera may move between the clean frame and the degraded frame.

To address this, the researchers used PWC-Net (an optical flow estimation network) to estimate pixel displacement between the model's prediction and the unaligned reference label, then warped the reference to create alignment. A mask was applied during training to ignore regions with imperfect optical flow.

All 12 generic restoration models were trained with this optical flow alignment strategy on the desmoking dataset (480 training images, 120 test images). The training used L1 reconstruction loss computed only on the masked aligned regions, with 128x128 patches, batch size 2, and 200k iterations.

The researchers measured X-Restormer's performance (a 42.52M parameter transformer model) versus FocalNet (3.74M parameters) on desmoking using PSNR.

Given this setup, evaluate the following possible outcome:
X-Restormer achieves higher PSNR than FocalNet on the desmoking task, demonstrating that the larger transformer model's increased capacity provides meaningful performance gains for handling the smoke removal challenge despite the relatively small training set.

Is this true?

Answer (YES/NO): NO